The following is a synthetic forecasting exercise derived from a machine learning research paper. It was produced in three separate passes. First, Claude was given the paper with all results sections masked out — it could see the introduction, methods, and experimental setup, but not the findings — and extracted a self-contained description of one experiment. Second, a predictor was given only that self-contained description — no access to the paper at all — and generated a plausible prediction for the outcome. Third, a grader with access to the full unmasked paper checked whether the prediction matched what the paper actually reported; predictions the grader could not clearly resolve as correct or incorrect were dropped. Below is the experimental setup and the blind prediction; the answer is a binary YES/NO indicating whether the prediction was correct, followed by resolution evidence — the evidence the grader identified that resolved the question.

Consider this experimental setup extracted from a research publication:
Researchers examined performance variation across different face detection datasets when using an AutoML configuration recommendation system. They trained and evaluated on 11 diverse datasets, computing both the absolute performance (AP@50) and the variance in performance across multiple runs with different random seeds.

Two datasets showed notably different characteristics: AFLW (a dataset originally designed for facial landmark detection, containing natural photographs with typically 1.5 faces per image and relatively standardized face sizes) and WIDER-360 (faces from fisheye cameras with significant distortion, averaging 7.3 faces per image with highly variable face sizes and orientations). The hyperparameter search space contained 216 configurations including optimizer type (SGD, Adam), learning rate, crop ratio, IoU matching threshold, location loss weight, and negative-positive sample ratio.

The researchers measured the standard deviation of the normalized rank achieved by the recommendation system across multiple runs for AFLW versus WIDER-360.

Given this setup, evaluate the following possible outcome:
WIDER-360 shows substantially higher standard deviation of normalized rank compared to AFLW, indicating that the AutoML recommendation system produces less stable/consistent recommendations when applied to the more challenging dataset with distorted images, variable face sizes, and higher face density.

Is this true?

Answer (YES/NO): YES